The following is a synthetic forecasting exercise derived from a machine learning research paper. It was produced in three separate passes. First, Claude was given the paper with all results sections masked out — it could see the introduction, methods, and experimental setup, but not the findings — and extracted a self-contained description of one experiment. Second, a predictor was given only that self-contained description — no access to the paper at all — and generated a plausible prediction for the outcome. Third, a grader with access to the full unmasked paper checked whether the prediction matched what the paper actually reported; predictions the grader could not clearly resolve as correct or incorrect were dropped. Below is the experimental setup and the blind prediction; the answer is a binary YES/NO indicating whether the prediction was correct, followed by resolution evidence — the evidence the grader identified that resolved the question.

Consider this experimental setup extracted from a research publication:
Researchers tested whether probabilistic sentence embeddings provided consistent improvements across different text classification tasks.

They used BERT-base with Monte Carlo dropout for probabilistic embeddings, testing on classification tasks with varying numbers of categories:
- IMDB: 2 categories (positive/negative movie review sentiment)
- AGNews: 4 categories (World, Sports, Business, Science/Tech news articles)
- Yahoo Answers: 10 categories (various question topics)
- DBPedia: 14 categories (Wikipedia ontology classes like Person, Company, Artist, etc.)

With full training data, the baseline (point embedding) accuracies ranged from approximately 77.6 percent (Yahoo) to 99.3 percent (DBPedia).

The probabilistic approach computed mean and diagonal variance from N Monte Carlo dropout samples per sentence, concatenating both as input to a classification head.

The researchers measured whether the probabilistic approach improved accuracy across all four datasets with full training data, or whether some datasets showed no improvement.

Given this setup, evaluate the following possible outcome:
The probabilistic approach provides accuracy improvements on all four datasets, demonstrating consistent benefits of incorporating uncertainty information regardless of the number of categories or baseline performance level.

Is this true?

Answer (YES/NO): NO